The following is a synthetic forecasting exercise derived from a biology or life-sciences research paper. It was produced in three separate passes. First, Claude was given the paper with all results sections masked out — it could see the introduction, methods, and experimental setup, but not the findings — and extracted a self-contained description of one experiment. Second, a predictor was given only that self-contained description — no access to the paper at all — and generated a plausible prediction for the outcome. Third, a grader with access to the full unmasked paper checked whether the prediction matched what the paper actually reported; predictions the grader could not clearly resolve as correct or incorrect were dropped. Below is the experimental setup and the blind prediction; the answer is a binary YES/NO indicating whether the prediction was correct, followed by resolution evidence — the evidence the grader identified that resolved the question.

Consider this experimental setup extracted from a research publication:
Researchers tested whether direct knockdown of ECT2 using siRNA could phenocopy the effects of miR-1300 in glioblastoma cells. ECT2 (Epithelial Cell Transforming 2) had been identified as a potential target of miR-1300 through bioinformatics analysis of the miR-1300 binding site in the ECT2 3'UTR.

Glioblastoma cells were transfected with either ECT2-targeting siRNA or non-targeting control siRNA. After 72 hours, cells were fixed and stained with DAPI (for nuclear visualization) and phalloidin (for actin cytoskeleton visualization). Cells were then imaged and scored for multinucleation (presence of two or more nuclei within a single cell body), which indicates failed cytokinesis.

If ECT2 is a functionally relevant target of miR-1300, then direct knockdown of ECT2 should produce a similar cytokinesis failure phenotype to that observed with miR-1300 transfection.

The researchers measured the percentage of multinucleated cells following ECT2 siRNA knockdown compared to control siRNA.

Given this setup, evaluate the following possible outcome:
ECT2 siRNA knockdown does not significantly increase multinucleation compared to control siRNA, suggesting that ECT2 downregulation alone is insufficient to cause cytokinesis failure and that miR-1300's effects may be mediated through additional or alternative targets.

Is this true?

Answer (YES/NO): NO